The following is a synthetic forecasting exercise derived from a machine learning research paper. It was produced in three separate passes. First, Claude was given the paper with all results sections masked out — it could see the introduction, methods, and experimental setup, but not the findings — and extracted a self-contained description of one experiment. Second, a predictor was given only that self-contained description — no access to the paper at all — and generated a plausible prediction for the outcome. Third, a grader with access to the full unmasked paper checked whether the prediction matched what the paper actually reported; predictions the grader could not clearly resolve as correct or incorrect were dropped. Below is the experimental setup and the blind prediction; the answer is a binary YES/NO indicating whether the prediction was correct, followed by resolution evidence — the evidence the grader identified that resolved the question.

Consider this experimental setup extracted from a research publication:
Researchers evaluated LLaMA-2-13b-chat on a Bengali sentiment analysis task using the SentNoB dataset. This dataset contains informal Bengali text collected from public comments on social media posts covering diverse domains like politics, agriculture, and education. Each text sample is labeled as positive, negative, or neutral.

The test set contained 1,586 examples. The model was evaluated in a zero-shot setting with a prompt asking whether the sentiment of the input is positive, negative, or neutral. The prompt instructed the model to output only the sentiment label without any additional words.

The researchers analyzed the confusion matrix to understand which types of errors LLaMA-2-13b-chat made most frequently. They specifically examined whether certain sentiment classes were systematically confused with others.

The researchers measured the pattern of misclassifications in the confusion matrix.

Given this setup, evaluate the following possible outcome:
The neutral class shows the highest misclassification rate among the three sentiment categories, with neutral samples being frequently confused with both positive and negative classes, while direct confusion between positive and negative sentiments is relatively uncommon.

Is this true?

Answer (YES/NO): NO